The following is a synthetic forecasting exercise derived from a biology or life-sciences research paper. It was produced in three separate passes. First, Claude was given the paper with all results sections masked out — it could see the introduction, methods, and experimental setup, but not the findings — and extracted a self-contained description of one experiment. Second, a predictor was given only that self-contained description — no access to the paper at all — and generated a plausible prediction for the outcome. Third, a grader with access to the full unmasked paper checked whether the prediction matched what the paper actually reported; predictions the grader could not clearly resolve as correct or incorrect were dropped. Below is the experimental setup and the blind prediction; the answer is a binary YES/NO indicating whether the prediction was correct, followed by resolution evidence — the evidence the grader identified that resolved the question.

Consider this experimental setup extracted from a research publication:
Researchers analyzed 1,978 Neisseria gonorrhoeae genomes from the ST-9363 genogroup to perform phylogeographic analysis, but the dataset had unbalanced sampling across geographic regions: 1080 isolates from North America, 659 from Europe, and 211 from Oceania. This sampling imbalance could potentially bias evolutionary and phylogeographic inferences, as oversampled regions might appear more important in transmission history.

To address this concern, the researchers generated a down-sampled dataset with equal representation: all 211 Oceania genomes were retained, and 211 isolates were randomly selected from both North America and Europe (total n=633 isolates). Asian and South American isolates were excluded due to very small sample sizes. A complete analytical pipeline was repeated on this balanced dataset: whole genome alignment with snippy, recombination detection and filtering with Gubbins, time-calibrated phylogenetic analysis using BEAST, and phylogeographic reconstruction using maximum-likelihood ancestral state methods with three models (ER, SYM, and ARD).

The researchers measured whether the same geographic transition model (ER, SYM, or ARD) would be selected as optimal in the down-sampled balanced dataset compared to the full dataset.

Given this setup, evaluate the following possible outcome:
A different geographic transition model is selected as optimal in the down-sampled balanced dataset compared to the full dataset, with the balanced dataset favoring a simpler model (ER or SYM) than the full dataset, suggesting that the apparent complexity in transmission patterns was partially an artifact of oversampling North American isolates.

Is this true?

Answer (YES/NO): NO